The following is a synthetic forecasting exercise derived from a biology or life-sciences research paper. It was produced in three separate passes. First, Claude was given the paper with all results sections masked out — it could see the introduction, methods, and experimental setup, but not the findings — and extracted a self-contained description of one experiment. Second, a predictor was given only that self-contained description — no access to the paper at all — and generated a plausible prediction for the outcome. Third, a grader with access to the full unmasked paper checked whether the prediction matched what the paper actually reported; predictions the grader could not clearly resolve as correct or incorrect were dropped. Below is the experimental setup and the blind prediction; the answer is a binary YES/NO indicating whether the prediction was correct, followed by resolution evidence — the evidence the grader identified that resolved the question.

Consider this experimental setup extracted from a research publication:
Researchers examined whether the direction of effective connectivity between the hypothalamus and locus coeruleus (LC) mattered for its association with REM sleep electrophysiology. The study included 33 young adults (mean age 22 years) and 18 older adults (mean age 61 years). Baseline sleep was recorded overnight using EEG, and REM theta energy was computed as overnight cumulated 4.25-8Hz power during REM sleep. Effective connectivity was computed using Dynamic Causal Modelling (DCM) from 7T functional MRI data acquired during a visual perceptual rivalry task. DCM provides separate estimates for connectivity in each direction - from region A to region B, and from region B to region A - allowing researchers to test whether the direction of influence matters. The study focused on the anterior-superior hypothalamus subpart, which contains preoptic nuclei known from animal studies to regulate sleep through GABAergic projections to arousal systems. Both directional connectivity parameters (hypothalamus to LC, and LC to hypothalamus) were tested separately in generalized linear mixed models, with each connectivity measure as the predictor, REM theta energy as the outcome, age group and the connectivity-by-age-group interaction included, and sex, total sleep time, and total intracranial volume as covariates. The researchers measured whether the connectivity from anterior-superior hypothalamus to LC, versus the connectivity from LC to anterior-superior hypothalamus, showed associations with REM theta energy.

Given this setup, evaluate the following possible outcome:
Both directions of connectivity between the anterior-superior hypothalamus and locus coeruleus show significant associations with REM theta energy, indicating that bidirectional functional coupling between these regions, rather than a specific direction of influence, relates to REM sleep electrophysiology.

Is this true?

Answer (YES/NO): NO